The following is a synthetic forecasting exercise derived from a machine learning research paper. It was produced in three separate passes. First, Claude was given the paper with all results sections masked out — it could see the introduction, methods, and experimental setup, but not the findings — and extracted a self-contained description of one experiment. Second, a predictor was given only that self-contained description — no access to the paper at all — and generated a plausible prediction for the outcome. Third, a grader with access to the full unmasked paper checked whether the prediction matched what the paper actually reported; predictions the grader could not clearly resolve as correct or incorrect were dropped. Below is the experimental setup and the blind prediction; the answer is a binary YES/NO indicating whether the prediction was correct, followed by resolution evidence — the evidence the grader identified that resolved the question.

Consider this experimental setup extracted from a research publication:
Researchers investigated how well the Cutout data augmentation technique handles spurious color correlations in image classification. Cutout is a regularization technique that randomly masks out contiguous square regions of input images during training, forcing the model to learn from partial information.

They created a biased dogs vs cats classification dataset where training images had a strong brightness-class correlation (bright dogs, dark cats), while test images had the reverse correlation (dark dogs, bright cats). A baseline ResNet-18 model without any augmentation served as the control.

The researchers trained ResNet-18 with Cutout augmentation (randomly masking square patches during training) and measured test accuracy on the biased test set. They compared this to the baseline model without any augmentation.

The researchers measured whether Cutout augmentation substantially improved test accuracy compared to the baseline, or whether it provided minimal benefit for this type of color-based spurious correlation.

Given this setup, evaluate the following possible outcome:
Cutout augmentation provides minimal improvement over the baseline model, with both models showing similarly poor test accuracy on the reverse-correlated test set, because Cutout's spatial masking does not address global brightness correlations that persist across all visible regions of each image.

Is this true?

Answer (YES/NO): YES